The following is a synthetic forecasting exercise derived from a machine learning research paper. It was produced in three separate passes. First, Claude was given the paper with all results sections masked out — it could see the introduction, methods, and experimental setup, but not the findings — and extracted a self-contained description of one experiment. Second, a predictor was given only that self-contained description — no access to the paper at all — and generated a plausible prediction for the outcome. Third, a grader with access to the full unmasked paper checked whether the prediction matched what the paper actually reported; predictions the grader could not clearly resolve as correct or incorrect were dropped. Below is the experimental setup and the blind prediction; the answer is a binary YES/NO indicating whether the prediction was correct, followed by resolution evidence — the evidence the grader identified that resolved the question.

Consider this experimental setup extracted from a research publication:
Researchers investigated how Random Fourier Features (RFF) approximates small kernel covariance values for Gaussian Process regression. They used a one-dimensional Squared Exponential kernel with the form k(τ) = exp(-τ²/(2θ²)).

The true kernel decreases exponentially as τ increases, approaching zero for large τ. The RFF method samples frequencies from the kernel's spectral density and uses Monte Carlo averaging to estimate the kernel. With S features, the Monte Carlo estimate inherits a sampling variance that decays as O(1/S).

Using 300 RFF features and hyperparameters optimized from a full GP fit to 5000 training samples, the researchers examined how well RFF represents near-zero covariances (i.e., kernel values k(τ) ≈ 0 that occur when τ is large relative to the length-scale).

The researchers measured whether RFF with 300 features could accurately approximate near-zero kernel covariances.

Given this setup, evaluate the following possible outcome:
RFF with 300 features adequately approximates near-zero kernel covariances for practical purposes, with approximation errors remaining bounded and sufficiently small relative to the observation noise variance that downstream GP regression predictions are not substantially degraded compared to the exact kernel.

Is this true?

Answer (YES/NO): NO